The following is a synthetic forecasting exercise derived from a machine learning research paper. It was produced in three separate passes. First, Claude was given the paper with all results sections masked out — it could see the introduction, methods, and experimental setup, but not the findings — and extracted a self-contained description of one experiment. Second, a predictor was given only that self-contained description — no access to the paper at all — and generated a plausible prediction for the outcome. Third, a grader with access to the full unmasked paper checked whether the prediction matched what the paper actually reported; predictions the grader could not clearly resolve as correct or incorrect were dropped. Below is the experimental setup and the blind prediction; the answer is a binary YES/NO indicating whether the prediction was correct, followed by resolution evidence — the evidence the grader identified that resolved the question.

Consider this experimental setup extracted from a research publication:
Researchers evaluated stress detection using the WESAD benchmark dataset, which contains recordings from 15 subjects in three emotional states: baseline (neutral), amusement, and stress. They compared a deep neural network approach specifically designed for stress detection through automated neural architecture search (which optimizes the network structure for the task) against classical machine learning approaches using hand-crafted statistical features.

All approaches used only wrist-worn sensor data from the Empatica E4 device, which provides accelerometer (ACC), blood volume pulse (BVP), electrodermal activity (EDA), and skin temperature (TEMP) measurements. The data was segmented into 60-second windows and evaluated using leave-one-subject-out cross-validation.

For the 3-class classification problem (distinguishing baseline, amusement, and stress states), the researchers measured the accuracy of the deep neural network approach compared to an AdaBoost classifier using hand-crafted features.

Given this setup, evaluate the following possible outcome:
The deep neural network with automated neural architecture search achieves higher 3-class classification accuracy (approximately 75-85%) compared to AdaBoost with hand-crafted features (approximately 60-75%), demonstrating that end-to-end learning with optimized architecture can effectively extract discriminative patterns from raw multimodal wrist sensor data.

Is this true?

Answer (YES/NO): YES